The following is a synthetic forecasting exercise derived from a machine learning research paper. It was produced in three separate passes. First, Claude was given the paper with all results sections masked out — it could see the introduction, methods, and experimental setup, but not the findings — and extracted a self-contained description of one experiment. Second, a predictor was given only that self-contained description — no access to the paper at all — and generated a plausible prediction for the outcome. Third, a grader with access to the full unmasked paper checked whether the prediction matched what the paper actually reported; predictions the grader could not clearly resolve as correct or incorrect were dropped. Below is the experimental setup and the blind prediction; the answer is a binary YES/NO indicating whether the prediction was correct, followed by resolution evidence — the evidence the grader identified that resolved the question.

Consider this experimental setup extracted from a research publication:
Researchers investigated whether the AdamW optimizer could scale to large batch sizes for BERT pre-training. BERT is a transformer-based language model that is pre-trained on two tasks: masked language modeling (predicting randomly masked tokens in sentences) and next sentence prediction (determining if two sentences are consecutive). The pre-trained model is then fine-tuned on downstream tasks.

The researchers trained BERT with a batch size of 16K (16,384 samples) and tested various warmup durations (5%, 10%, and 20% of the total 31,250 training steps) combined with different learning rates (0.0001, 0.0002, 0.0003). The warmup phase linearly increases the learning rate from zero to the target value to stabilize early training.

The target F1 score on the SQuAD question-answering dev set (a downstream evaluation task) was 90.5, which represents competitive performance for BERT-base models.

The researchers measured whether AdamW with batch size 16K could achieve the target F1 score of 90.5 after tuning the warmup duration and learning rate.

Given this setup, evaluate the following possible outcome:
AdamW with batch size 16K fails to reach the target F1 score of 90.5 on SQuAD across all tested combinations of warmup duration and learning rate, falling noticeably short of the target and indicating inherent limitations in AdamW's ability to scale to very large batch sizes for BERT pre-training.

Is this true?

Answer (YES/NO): YES